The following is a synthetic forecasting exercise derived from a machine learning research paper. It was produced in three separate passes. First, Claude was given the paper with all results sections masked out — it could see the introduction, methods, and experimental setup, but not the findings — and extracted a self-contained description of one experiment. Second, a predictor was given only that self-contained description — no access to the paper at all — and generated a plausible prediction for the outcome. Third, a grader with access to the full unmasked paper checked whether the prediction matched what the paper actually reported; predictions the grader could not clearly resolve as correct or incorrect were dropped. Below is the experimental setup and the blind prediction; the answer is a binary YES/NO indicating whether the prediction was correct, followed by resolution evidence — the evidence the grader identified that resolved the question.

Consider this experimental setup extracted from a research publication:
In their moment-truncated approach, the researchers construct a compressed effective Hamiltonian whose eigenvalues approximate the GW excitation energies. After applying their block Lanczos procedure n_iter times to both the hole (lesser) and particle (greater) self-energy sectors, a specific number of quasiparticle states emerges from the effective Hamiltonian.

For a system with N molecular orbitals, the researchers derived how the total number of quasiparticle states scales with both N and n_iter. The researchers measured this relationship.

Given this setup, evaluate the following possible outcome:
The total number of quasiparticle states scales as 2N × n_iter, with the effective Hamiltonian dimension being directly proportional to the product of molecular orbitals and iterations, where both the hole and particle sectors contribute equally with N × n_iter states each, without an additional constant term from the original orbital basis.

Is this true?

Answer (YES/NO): NO